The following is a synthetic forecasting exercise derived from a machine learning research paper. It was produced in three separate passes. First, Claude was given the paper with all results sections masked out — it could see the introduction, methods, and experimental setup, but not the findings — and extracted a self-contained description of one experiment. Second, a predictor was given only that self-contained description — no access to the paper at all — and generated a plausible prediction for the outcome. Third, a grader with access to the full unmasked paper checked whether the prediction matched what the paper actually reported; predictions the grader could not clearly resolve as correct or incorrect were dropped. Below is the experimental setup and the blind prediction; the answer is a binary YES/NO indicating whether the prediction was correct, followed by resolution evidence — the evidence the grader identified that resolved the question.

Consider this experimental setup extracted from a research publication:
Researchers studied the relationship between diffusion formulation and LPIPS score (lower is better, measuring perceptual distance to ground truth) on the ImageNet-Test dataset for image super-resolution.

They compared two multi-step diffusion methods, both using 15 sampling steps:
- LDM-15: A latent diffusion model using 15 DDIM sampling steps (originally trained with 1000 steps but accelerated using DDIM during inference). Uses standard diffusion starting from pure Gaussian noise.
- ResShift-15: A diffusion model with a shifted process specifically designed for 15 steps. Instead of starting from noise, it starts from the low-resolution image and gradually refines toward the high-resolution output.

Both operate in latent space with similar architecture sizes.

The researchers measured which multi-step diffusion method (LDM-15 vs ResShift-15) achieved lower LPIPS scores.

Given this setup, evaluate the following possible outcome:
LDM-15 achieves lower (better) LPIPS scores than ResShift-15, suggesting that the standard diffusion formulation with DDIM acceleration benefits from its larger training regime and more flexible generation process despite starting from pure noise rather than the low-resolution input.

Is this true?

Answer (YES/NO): NO